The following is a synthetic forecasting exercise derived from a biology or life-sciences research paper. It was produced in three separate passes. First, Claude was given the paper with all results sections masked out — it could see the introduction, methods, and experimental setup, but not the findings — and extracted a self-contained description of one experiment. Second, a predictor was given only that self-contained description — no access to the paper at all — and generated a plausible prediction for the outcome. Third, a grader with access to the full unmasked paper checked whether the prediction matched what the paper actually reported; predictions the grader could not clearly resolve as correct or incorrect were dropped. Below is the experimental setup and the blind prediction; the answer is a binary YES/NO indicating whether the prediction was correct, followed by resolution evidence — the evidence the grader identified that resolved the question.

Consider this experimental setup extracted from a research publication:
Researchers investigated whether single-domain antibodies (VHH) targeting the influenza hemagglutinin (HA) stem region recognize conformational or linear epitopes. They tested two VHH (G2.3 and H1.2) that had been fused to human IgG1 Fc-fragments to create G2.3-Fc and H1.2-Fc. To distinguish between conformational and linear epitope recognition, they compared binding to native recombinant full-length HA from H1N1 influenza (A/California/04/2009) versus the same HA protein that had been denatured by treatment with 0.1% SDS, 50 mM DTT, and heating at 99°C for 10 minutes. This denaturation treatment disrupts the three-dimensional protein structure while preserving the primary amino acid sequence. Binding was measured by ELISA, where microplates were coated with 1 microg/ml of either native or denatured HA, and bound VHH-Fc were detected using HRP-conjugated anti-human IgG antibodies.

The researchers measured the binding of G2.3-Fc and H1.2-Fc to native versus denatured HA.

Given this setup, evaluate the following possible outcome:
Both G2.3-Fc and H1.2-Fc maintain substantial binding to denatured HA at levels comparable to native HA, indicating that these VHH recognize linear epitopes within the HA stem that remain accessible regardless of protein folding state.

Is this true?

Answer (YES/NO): NO